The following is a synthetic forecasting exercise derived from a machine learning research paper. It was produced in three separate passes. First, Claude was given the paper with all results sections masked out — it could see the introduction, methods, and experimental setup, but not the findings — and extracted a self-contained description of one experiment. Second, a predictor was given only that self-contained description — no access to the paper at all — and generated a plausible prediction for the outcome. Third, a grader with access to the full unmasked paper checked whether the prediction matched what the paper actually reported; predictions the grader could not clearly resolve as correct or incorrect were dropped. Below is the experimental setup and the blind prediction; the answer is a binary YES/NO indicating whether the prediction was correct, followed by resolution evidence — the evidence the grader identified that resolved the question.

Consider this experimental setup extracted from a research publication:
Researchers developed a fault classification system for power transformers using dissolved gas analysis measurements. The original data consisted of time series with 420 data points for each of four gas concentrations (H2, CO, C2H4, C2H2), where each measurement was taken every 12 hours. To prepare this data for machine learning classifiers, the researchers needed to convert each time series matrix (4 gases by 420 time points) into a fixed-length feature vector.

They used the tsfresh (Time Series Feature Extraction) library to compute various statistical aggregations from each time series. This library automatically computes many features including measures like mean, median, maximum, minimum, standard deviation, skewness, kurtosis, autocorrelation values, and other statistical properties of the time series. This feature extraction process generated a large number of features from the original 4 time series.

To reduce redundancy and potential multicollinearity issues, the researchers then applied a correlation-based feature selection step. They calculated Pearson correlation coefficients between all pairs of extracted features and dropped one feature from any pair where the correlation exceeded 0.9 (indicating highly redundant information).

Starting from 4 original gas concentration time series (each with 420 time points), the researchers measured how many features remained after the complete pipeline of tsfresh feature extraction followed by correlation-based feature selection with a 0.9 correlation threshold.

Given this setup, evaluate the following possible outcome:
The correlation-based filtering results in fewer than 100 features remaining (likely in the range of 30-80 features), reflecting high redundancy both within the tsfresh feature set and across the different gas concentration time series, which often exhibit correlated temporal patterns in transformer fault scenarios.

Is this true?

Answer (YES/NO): NO